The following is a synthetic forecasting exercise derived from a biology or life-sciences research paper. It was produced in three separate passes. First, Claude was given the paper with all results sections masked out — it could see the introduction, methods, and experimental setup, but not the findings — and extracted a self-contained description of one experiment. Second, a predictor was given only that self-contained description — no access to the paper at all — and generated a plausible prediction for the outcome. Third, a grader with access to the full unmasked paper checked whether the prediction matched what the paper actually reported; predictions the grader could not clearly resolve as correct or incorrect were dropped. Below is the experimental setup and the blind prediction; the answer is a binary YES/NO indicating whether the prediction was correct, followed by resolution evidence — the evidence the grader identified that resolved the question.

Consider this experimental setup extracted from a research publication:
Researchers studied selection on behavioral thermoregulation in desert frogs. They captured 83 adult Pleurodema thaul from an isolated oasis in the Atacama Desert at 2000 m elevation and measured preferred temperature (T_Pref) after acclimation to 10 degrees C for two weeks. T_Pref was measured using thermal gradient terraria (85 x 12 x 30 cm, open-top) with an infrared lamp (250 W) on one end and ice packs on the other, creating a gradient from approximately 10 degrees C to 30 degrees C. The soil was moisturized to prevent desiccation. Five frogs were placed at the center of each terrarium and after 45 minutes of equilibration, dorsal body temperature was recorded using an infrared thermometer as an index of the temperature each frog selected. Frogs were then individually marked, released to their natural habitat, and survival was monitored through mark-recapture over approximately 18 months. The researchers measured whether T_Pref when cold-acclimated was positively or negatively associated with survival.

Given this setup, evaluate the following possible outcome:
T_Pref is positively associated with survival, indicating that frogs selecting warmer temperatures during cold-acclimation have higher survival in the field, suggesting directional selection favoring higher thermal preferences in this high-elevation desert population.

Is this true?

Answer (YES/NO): NO